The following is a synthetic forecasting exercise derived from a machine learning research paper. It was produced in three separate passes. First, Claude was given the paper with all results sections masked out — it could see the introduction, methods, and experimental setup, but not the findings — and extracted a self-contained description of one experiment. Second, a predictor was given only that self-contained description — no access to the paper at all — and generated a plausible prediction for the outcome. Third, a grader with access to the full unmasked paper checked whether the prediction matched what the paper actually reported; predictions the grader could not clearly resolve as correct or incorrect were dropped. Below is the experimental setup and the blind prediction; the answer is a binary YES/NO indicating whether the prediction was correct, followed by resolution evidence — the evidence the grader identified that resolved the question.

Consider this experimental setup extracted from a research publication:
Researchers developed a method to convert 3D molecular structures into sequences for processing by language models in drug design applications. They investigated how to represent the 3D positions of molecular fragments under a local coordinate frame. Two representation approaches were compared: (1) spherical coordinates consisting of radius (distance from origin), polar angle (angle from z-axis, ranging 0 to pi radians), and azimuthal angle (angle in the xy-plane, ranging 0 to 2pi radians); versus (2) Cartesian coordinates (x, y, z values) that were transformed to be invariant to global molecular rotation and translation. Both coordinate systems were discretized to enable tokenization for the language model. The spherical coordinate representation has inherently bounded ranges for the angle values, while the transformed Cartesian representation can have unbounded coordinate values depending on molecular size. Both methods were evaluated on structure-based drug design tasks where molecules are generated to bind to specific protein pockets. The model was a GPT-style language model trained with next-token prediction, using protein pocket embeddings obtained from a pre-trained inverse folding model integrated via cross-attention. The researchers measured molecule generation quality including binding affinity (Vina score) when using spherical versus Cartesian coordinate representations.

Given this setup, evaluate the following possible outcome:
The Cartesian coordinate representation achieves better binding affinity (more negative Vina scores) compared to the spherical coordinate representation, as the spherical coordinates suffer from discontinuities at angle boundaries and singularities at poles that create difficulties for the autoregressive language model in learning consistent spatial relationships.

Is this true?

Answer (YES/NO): NO